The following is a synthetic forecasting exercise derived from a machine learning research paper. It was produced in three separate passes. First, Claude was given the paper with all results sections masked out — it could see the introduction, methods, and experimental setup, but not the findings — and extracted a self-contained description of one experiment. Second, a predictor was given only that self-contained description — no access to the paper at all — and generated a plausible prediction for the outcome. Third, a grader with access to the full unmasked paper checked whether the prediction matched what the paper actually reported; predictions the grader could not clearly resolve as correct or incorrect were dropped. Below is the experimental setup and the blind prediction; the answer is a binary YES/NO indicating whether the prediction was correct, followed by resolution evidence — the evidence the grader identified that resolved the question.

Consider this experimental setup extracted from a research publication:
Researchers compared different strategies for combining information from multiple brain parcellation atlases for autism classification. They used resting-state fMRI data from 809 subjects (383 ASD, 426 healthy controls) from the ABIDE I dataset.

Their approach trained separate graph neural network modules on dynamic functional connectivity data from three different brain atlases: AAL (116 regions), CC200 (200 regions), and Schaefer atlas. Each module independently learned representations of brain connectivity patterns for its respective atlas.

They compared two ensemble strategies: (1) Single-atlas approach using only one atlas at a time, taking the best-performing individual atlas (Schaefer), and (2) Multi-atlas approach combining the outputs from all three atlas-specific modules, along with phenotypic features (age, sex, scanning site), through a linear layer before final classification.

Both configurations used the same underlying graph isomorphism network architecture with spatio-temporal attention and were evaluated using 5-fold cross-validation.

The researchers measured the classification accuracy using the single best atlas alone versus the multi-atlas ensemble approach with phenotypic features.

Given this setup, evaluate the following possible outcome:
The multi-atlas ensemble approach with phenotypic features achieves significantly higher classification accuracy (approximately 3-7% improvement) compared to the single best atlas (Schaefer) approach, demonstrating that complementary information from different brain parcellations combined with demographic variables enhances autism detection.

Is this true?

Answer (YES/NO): YES